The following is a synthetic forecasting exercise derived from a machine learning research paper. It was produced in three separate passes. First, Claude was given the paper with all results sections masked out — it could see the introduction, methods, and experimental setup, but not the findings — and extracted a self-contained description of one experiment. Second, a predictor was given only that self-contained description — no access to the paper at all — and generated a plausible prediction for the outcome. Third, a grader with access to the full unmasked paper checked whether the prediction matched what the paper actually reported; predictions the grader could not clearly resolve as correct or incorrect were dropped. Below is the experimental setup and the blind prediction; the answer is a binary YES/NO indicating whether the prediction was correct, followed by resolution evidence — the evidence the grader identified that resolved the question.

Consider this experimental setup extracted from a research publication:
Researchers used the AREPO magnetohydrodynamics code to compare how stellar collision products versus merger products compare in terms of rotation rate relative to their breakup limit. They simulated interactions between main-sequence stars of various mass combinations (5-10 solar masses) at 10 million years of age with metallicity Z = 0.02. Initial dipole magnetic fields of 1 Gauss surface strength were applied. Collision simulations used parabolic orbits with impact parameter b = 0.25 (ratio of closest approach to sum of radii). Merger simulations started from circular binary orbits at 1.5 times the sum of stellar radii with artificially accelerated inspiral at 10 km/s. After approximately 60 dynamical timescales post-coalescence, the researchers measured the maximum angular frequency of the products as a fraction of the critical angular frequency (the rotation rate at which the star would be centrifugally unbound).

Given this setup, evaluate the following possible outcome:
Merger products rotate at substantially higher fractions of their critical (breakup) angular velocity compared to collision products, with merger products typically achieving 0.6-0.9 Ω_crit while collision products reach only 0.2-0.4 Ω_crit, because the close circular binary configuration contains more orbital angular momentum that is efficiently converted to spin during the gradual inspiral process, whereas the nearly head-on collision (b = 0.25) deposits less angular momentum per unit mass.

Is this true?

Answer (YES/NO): NO